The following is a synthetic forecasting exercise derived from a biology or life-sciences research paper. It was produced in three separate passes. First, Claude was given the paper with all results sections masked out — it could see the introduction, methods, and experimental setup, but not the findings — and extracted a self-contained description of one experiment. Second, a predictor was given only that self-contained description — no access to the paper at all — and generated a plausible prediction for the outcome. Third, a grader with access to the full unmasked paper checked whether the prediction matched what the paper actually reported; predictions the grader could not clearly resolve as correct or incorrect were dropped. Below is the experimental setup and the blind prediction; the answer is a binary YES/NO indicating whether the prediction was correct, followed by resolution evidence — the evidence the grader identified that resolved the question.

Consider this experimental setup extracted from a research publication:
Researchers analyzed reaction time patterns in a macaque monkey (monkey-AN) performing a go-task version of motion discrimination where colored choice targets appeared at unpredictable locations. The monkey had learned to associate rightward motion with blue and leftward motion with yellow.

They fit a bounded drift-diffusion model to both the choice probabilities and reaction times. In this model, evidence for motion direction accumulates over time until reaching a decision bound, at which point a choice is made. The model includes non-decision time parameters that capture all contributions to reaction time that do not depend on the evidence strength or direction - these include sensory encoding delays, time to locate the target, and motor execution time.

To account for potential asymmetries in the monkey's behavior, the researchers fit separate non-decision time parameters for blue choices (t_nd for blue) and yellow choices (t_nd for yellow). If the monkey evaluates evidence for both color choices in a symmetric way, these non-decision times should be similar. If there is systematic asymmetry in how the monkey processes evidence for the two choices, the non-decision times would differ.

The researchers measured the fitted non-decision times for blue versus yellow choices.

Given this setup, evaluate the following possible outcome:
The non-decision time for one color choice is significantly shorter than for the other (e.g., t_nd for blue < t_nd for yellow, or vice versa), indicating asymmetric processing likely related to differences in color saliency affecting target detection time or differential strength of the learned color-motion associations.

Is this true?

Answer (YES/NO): YES